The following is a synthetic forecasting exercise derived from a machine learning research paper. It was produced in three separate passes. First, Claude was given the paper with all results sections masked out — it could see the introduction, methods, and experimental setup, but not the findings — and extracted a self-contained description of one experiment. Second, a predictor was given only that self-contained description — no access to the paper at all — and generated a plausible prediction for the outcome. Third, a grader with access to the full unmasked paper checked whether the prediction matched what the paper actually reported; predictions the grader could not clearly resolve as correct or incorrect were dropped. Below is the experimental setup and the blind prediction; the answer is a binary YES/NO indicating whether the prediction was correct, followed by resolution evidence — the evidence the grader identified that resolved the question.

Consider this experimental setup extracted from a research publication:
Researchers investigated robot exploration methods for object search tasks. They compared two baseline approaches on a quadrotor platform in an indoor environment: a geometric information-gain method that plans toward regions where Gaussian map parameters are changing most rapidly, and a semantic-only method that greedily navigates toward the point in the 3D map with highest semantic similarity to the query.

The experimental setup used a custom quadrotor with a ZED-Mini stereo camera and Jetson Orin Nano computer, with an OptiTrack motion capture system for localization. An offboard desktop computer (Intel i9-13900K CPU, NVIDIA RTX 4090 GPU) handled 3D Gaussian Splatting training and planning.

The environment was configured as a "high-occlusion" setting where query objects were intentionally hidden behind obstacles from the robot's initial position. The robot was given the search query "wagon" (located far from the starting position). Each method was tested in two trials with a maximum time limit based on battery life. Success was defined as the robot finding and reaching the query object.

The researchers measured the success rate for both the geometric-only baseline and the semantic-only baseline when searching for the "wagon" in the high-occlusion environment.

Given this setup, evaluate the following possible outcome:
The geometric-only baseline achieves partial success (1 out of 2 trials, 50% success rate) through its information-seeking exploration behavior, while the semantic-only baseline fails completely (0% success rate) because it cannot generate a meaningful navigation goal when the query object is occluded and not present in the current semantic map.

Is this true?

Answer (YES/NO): NO